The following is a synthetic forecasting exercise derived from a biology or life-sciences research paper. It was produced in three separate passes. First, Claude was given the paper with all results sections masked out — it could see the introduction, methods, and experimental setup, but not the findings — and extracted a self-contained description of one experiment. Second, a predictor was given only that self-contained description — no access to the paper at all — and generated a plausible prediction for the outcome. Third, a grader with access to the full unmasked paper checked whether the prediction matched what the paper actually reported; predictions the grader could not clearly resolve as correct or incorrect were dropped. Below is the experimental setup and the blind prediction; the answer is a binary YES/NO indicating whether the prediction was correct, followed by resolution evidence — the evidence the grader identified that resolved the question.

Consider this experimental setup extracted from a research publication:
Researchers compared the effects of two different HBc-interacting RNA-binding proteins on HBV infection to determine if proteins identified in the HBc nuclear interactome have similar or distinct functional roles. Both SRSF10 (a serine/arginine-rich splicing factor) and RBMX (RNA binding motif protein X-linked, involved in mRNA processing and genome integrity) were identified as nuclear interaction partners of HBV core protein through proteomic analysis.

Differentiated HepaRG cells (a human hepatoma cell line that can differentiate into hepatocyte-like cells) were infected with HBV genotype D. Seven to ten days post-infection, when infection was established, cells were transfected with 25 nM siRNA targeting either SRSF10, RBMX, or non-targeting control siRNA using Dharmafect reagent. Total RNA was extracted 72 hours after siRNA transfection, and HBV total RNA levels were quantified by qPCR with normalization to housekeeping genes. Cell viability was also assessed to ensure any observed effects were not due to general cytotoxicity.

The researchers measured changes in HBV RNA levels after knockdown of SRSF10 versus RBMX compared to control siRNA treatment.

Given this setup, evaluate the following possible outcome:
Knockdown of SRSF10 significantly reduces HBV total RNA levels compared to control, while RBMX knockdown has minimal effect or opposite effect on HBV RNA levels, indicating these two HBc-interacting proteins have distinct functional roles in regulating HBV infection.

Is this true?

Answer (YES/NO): NO